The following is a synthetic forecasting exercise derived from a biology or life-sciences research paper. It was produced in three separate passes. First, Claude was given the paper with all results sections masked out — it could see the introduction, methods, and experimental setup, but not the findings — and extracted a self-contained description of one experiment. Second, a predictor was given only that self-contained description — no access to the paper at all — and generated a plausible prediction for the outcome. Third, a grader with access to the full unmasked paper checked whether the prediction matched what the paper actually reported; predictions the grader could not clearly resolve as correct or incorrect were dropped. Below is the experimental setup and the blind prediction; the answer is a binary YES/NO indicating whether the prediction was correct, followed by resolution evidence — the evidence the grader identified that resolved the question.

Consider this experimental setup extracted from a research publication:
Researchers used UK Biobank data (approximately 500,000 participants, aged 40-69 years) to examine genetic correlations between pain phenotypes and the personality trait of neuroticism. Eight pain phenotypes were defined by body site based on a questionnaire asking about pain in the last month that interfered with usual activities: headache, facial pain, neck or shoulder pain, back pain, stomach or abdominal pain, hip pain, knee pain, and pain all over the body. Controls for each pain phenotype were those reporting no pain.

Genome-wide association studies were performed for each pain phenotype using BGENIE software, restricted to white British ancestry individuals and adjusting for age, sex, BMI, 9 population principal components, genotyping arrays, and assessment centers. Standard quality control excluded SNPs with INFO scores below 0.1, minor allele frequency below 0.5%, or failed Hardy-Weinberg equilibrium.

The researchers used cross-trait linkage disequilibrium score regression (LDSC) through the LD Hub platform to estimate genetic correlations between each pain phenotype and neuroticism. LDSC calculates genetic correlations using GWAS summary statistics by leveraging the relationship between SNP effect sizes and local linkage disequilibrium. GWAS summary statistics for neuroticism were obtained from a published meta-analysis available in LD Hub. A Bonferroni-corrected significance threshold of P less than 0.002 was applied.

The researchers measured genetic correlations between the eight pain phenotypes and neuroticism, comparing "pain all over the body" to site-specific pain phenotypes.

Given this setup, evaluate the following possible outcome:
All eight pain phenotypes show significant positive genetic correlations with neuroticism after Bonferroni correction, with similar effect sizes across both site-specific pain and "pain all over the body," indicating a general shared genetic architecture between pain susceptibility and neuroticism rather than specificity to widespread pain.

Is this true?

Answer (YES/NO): NO